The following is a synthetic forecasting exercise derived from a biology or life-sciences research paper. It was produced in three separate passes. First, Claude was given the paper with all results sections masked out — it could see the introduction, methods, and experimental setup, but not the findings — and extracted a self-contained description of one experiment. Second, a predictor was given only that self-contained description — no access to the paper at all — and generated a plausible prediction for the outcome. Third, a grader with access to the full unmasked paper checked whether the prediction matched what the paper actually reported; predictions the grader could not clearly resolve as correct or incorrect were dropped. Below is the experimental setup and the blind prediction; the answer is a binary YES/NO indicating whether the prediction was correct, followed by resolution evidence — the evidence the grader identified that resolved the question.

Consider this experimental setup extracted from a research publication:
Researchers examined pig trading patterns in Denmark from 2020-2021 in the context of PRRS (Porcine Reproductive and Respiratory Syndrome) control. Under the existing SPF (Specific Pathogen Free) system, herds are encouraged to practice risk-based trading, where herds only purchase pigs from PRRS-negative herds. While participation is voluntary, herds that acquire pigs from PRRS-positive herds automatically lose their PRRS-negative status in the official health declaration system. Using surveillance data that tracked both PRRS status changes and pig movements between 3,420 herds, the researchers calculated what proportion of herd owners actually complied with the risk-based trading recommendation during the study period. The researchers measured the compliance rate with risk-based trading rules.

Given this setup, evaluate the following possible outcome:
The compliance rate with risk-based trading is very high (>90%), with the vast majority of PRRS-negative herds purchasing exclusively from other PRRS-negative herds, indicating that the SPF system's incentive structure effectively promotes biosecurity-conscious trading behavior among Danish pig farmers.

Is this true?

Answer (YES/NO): NO